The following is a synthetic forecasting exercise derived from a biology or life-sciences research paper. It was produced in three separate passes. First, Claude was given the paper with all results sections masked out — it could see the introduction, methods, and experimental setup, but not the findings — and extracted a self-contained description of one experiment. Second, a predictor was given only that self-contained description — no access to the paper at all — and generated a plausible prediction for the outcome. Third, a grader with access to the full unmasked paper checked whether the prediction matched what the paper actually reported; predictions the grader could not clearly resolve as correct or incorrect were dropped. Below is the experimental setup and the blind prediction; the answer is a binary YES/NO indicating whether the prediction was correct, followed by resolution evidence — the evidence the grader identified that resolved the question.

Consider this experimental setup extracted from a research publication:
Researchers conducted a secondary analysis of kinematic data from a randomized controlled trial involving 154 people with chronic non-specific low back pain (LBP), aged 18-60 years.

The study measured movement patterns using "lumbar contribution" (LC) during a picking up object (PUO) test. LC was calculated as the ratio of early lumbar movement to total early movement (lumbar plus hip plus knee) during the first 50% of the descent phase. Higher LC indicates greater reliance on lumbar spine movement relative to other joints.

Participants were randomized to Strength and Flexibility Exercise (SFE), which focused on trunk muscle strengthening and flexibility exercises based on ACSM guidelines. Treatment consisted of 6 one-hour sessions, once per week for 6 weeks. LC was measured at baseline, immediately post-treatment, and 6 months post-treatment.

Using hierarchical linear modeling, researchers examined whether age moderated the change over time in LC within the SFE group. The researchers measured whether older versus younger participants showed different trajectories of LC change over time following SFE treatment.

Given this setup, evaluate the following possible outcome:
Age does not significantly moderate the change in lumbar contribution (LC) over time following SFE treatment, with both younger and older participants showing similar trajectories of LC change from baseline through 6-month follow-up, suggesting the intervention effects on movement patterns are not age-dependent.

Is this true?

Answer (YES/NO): YES